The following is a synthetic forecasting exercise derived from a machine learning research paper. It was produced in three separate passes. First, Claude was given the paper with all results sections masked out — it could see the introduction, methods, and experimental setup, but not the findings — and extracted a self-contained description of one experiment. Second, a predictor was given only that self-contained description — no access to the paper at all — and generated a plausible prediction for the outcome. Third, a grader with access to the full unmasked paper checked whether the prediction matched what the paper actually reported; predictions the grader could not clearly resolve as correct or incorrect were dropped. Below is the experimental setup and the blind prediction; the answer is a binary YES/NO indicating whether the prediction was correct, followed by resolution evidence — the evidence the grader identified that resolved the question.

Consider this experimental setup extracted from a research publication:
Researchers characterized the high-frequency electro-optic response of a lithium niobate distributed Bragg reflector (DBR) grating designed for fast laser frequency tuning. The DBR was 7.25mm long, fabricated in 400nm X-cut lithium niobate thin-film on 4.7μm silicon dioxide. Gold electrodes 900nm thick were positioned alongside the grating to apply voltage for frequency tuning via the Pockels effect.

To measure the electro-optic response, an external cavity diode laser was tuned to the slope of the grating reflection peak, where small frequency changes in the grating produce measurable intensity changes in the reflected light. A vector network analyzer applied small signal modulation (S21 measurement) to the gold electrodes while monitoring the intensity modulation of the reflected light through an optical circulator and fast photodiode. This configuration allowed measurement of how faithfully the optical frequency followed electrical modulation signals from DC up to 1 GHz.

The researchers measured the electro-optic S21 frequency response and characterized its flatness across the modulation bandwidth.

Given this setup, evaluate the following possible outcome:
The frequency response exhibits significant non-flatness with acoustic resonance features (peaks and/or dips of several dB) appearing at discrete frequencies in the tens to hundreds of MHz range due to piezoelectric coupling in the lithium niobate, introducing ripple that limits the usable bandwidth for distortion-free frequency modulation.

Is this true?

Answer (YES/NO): NO